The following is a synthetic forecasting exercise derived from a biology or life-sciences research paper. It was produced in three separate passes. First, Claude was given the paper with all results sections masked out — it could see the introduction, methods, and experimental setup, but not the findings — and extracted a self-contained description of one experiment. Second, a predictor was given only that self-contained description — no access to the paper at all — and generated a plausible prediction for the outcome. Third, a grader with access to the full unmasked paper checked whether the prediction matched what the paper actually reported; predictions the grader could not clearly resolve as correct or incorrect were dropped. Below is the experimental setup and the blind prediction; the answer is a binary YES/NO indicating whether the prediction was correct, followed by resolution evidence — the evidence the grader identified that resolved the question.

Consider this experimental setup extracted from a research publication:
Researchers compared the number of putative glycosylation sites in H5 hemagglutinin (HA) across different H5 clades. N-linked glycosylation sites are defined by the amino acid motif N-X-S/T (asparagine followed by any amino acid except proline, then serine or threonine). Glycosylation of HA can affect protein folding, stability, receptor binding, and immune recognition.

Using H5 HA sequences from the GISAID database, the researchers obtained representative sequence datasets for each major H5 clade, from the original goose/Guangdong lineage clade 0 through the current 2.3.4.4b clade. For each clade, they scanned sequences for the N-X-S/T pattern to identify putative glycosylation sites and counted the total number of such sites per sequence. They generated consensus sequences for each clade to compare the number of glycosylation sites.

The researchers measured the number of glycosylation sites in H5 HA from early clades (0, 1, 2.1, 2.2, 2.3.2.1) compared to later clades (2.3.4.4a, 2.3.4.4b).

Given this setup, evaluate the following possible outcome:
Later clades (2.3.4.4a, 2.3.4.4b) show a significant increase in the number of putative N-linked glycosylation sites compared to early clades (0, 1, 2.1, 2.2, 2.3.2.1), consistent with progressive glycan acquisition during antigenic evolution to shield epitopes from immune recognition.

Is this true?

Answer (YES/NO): NO